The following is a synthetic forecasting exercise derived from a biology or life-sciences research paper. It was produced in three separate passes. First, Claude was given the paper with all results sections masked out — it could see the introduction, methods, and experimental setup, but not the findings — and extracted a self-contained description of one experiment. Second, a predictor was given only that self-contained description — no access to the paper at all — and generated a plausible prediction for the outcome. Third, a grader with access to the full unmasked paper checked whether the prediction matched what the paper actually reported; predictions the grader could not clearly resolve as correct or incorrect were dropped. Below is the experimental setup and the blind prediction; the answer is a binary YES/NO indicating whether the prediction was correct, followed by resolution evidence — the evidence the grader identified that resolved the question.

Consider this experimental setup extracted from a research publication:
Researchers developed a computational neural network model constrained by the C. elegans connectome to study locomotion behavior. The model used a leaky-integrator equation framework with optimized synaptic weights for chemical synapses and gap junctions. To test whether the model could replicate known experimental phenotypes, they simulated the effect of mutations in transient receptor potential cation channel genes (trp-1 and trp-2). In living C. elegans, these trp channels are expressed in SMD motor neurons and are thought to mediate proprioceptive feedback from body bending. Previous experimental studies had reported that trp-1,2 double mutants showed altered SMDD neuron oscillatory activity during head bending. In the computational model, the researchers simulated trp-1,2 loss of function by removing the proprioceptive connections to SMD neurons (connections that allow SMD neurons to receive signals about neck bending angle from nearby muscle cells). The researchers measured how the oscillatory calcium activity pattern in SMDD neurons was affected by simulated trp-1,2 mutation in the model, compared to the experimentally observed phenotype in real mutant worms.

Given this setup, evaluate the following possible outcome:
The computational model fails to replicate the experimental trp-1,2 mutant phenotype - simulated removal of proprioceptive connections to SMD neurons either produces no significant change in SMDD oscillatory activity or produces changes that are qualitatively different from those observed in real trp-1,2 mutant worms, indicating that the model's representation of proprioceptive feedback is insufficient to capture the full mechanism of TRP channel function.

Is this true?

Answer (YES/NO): YES